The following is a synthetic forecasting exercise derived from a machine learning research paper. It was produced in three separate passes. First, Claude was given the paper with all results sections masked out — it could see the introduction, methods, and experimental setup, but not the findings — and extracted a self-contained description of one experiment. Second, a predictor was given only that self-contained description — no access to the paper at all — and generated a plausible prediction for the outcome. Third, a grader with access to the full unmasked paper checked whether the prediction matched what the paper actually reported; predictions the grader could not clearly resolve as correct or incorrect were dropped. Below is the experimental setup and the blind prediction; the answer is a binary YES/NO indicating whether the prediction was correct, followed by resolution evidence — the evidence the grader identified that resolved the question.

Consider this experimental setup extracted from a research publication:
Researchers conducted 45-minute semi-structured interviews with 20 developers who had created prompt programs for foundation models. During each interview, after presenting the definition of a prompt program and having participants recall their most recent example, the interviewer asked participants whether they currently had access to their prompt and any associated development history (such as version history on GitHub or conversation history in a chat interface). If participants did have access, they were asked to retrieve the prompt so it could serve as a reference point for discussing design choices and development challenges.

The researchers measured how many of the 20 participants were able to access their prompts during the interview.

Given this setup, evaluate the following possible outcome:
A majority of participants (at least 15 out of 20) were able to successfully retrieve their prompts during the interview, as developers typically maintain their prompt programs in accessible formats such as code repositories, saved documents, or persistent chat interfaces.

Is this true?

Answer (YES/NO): YES